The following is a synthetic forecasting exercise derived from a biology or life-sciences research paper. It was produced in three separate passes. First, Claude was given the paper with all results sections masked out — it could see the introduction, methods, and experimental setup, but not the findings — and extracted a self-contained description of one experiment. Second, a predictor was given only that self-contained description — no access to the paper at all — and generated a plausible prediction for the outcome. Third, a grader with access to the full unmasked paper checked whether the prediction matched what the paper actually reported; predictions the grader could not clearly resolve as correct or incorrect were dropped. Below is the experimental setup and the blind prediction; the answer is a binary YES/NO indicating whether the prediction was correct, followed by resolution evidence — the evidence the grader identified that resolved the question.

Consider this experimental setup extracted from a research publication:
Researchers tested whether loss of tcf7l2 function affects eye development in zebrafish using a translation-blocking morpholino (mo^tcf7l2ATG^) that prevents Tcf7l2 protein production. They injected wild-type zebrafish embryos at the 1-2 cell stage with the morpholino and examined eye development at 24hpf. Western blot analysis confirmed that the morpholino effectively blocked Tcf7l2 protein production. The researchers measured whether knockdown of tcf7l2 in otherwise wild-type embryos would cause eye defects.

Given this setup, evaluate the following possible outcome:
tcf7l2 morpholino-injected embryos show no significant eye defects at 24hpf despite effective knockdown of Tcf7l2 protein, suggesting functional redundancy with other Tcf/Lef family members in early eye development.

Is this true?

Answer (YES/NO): YES